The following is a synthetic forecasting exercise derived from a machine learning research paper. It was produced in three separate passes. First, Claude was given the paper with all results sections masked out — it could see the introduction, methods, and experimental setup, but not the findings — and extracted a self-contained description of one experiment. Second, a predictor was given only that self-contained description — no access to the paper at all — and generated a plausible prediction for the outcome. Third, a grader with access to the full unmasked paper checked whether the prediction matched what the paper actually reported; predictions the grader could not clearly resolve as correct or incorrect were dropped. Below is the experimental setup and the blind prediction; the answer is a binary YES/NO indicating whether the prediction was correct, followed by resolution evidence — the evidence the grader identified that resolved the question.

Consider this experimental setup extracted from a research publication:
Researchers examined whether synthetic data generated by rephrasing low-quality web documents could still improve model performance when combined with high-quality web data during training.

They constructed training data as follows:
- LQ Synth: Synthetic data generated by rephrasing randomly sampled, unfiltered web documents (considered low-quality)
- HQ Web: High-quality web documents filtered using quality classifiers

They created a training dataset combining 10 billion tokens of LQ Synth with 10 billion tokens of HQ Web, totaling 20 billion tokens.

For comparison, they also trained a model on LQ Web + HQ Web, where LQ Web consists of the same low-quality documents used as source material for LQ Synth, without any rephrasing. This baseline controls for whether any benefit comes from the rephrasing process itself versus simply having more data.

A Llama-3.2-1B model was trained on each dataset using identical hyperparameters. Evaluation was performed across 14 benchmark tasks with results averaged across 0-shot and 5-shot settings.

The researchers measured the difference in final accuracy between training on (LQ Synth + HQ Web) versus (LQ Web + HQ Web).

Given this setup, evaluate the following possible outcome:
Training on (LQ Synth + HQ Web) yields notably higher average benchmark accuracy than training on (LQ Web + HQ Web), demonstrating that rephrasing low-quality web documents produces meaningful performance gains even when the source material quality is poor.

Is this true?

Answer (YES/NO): YES